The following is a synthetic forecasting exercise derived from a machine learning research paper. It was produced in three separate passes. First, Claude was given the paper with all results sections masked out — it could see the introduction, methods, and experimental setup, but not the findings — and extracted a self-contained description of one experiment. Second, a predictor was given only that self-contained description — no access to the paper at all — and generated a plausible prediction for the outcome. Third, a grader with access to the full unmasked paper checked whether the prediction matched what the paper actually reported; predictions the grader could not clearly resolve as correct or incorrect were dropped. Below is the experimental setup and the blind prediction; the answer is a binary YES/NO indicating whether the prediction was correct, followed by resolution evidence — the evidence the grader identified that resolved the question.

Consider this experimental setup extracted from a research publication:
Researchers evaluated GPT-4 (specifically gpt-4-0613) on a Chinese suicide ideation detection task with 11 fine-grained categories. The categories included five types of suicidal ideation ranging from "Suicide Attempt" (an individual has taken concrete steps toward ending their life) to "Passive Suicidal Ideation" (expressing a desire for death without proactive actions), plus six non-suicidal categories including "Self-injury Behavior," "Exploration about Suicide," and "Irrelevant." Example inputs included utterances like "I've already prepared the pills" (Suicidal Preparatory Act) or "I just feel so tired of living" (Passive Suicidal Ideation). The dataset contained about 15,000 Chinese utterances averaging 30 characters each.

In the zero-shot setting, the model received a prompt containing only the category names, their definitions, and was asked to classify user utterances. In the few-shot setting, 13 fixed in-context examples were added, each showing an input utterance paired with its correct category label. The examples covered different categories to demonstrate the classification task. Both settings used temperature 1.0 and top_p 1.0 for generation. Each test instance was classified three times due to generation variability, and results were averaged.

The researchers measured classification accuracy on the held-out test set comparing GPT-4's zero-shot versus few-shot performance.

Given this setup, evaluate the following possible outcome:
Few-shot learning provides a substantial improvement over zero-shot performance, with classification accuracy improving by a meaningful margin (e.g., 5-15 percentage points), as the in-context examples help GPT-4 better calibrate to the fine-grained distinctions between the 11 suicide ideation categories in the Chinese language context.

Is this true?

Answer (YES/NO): NO